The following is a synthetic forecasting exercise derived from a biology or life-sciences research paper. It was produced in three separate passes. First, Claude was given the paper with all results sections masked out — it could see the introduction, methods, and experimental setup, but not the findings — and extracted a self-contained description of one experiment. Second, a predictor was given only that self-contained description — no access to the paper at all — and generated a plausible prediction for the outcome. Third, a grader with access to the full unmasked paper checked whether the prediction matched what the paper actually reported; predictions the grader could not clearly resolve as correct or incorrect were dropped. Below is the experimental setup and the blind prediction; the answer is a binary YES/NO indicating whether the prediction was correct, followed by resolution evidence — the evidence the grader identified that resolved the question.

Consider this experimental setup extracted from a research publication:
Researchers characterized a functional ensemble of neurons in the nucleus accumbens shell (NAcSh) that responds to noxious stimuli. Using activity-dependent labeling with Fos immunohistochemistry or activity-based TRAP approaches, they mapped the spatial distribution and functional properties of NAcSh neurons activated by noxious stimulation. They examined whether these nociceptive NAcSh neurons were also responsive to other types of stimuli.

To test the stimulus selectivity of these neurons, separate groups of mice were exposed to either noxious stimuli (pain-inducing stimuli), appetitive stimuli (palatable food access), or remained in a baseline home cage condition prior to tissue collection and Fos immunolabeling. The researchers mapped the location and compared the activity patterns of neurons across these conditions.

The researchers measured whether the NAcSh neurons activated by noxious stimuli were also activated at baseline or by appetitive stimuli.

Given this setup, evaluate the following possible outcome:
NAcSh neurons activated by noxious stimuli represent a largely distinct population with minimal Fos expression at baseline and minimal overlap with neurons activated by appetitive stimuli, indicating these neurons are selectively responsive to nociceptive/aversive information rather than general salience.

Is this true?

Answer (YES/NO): YES